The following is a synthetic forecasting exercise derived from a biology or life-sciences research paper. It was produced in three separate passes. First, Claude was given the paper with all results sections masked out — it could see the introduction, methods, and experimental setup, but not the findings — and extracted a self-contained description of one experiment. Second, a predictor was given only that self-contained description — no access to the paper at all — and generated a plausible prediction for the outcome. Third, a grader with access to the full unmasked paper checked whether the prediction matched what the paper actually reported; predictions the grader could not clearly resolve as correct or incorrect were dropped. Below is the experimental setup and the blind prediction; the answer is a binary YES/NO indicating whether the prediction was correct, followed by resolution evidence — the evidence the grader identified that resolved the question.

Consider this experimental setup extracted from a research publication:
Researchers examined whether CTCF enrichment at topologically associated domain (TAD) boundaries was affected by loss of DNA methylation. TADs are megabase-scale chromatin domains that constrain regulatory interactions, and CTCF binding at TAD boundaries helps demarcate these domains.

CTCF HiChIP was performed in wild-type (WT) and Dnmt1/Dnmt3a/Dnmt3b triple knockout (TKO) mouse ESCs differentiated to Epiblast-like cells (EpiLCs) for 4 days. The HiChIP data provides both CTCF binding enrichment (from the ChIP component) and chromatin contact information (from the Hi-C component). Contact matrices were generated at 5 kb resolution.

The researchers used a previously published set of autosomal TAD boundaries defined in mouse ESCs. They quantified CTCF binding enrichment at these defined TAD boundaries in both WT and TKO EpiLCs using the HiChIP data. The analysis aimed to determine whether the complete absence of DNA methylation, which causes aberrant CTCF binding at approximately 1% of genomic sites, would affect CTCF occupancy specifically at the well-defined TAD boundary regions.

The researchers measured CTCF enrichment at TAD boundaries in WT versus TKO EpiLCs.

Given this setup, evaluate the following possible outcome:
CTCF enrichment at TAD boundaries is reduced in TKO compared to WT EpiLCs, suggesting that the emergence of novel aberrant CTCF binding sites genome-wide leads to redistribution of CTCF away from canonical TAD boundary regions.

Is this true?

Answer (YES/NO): NO